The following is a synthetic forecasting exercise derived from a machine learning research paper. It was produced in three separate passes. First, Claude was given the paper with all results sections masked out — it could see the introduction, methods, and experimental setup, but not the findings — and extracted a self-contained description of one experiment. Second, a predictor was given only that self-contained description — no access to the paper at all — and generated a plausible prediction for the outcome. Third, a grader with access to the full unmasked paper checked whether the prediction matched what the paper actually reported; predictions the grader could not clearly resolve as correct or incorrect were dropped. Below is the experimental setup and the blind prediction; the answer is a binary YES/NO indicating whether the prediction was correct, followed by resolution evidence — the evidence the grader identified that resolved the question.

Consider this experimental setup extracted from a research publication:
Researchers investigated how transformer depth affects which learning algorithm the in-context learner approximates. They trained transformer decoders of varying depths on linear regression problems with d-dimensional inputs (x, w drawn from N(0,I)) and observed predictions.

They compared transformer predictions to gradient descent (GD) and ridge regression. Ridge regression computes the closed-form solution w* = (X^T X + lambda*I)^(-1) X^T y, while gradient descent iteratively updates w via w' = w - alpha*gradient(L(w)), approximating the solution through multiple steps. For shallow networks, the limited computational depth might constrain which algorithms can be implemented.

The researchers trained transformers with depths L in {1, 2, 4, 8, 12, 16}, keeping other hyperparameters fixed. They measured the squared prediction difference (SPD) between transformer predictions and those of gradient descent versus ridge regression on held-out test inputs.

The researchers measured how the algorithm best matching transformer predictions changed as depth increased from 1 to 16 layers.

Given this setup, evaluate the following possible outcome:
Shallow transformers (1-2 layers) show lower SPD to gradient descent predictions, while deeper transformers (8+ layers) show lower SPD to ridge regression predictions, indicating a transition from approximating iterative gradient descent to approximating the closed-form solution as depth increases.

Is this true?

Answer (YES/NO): NO